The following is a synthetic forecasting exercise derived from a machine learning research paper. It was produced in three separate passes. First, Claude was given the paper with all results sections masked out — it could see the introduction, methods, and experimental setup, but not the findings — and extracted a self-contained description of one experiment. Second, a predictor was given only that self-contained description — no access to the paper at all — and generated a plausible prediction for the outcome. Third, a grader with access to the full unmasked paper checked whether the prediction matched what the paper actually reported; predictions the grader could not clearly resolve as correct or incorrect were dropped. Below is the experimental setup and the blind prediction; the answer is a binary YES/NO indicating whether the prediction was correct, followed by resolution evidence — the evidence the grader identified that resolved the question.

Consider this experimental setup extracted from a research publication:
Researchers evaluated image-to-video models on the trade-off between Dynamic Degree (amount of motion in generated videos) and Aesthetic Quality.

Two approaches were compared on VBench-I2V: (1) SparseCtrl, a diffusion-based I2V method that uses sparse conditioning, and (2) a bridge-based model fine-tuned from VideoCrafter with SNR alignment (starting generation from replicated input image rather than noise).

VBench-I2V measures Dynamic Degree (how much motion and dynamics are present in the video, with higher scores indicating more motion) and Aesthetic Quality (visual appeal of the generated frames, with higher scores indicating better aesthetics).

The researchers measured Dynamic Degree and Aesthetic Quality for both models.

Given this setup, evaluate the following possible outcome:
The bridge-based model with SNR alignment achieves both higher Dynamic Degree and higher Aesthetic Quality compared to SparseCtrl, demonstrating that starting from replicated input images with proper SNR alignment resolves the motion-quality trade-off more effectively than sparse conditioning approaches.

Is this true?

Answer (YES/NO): NO